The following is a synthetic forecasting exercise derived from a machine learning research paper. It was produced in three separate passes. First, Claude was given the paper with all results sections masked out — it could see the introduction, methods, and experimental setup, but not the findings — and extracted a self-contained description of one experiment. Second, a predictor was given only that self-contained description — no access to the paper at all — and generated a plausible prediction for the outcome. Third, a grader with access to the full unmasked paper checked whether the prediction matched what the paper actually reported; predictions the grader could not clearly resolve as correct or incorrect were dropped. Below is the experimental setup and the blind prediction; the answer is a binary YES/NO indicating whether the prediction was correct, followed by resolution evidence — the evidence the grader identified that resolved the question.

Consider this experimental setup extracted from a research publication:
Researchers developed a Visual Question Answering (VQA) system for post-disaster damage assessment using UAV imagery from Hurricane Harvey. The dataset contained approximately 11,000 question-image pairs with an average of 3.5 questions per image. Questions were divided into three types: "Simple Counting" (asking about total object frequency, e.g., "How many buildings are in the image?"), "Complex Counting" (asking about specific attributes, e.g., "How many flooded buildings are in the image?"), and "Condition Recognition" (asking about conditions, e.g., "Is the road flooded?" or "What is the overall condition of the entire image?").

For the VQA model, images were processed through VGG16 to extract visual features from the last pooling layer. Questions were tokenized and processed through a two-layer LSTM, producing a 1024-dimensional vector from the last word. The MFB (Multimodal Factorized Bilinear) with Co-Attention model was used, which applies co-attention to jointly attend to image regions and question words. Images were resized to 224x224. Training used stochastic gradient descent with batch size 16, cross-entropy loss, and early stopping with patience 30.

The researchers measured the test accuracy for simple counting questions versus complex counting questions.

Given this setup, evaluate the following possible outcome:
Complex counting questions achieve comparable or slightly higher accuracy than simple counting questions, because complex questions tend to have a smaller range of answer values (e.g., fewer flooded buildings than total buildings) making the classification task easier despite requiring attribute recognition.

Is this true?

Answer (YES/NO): NO